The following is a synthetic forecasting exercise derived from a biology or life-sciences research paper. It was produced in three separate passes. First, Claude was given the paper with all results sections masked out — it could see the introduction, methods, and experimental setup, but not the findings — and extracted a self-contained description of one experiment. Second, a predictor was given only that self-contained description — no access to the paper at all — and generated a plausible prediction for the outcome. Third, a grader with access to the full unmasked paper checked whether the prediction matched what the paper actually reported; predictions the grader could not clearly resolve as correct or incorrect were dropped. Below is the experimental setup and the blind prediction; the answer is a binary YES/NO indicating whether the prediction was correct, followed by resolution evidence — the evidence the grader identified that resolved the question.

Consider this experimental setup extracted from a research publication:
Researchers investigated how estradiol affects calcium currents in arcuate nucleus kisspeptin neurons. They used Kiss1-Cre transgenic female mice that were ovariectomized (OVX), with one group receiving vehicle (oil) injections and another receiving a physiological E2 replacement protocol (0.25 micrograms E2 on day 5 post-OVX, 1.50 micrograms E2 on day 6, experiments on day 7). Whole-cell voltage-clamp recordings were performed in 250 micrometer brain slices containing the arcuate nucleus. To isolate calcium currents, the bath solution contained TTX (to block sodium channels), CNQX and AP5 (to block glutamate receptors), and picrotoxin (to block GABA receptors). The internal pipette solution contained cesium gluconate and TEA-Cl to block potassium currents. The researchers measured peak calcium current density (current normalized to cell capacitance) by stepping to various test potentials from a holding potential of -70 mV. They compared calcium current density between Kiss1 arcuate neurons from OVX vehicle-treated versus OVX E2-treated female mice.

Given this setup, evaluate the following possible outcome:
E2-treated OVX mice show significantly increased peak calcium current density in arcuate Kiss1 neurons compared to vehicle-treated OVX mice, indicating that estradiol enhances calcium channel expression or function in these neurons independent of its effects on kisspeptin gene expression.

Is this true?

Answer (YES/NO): YES